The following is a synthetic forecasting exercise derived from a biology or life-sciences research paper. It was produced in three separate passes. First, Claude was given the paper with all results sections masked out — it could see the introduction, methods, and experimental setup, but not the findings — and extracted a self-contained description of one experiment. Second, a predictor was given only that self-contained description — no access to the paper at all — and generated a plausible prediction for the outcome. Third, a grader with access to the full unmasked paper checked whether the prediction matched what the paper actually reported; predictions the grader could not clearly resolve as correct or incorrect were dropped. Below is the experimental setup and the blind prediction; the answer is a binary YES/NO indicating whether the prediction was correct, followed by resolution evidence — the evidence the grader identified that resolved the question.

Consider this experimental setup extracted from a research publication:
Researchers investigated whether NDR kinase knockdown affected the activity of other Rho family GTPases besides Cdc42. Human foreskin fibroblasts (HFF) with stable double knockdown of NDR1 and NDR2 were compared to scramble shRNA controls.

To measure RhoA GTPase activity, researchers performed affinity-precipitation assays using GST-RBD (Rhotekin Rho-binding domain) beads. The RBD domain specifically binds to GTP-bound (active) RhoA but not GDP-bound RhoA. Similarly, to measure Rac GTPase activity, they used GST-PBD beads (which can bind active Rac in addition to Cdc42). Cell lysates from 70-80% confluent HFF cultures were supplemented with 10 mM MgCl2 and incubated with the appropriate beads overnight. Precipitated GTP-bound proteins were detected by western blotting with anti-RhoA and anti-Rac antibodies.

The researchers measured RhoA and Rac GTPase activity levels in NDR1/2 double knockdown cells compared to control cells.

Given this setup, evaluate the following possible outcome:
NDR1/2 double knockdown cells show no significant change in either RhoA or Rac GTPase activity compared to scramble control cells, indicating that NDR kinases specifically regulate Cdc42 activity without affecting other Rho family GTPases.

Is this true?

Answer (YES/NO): NO